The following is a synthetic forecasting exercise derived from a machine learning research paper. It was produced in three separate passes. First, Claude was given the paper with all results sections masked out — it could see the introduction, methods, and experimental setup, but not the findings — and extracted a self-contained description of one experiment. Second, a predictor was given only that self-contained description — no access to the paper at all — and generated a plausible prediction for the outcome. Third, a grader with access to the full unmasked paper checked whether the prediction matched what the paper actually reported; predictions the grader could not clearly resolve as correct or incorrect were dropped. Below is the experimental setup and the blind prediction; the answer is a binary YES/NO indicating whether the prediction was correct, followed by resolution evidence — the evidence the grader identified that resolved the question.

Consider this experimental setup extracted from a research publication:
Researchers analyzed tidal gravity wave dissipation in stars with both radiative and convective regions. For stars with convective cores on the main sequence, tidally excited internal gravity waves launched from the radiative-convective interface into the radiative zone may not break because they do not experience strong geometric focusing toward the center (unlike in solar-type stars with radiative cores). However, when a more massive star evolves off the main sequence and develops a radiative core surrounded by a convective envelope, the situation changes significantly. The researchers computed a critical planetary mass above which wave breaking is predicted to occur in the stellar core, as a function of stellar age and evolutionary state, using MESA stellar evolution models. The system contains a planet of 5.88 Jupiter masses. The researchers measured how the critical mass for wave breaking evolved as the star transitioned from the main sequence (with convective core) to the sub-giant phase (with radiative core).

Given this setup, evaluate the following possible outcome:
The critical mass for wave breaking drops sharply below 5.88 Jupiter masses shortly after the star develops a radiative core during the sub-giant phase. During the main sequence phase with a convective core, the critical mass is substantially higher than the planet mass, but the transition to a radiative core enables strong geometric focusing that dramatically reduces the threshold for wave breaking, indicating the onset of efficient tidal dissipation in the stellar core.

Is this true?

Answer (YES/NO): YES